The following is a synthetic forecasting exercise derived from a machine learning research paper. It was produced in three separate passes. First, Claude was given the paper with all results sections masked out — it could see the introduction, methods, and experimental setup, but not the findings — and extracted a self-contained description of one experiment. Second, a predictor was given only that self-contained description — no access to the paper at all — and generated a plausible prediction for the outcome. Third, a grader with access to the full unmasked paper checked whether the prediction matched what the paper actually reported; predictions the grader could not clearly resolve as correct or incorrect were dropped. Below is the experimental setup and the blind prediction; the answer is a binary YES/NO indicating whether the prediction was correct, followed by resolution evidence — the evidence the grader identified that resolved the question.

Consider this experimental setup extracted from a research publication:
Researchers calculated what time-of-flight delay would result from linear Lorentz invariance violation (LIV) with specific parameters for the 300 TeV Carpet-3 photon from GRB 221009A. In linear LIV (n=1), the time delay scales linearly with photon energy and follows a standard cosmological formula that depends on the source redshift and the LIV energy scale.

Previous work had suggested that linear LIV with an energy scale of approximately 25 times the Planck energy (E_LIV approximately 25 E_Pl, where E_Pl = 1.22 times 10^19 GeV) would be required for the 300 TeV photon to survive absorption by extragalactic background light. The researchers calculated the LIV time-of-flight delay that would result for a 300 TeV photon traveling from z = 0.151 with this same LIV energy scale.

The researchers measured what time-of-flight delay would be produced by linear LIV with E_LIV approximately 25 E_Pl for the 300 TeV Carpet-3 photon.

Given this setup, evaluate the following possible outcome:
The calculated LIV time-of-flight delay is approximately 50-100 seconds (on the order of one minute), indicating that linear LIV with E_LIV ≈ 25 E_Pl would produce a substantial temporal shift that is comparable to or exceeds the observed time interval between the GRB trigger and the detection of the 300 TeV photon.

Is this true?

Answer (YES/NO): NO